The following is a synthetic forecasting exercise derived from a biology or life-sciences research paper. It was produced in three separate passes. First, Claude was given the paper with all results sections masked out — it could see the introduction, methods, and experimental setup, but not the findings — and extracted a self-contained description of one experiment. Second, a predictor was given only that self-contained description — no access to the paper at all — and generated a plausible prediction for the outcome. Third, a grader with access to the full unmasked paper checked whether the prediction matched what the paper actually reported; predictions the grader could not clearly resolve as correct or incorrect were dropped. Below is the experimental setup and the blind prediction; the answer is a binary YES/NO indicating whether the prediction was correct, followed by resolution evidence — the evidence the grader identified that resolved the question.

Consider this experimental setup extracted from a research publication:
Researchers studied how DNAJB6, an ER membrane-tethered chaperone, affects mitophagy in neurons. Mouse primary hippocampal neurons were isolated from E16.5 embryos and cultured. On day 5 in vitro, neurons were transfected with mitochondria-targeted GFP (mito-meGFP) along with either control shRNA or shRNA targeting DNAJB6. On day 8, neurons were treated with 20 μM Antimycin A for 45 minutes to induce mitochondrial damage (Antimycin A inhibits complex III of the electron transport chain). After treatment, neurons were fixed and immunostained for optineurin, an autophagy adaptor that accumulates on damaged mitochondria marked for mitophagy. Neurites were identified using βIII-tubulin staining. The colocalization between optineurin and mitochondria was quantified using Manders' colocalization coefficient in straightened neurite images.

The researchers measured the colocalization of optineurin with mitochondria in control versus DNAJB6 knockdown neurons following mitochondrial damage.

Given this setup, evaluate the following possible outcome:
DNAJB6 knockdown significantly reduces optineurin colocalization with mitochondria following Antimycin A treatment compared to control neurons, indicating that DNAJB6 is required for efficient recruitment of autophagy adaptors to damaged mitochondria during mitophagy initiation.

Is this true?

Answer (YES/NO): YES